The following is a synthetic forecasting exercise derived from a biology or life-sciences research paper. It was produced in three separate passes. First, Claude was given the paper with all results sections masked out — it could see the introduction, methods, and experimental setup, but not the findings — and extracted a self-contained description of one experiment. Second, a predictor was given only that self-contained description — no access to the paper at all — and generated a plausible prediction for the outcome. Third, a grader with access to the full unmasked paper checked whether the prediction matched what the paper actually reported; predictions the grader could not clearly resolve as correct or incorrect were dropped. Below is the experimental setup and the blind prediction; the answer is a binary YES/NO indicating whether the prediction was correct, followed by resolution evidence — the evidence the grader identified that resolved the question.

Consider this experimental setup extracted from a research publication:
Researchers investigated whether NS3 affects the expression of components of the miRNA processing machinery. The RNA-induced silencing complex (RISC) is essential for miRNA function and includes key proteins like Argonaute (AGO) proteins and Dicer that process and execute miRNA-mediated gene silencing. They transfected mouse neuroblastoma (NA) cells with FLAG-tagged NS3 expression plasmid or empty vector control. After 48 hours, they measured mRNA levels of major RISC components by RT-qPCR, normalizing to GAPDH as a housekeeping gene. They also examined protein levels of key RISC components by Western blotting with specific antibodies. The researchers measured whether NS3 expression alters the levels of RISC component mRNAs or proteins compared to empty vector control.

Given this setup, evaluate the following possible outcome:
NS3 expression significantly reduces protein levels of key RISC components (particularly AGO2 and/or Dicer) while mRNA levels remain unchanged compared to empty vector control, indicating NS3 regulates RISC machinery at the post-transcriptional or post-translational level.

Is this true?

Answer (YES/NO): NO